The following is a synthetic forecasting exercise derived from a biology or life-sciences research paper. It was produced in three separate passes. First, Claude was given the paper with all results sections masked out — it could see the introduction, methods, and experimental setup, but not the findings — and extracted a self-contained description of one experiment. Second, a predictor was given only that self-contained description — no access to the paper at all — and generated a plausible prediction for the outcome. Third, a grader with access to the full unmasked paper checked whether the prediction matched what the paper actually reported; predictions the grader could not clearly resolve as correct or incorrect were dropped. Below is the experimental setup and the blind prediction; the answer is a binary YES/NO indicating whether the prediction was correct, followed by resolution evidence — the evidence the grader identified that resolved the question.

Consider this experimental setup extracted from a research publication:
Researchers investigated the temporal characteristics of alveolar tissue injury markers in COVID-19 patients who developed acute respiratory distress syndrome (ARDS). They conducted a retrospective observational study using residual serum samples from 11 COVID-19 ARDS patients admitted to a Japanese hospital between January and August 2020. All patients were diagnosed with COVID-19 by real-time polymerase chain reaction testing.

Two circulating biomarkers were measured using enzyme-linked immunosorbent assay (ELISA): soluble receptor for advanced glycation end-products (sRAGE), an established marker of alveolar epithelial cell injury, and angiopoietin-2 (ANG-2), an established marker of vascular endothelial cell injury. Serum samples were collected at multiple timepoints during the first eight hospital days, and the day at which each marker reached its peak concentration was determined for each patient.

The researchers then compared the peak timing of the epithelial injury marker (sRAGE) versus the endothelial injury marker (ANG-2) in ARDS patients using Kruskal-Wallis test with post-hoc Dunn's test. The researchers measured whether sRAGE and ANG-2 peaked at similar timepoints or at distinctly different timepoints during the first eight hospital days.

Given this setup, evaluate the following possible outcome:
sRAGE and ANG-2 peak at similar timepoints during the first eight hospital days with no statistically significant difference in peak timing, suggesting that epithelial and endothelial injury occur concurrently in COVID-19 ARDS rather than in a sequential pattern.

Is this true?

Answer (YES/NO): NO